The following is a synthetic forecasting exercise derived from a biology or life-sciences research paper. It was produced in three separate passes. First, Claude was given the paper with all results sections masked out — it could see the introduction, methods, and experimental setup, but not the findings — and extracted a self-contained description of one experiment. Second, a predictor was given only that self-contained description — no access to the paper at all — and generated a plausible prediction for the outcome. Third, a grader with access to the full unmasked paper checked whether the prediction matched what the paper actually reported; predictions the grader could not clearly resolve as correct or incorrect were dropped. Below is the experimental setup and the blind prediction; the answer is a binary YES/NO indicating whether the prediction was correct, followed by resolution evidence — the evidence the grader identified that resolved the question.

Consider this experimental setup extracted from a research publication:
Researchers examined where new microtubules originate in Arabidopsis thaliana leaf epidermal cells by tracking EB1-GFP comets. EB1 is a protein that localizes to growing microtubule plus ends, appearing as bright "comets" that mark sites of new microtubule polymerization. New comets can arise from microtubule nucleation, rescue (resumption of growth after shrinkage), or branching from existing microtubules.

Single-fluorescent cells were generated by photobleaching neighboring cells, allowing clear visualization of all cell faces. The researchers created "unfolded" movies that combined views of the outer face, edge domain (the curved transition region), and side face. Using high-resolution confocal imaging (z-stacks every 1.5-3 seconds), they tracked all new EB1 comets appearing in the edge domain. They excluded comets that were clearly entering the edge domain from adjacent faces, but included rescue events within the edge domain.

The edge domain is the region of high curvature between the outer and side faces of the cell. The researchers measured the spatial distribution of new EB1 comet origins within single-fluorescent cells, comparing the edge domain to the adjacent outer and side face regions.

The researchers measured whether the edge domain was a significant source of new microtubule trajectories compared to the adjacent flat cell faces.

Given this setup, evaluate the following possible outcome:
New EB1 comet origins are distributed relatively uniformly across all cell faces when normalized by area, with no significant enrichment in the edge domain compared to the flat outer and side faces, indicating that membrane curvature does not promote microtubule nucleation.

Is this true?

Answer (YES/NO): NO